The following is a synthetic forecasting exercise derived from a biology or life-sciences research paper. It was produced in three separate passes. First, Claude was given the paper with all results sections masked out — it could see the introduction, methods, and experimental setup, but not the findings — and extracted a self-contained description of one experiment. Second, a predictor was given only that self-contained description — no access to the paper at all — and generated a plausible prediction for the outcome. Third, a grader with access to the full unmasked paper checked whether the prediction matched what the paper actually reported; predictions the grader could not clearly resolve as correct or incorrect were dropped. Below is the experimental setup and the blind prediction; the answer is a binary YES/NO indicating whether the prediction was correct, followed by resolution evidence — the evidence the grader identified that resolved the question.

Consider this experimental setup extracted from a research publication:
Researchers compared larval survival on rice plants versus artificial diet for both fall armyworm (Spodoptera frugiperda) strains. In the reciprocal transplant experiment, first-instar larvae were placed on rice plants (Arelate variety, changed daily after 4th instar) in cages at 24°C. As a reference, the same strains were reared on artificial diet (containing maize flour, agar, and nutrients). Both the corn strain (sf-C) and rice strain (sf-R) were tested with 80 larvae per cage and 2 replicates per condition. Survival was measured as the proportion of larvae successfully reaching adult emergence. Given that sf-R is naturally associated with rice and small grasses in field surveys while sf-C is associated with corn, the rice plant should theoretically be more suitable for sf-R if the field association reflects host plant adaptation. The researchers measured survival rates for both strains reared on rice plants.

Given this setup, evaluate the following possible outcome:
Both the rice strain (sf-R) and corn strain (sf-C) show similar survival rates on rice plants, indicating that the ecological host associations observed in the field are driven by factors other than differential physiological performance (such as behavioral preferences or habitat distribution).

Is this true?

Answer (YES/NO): NO